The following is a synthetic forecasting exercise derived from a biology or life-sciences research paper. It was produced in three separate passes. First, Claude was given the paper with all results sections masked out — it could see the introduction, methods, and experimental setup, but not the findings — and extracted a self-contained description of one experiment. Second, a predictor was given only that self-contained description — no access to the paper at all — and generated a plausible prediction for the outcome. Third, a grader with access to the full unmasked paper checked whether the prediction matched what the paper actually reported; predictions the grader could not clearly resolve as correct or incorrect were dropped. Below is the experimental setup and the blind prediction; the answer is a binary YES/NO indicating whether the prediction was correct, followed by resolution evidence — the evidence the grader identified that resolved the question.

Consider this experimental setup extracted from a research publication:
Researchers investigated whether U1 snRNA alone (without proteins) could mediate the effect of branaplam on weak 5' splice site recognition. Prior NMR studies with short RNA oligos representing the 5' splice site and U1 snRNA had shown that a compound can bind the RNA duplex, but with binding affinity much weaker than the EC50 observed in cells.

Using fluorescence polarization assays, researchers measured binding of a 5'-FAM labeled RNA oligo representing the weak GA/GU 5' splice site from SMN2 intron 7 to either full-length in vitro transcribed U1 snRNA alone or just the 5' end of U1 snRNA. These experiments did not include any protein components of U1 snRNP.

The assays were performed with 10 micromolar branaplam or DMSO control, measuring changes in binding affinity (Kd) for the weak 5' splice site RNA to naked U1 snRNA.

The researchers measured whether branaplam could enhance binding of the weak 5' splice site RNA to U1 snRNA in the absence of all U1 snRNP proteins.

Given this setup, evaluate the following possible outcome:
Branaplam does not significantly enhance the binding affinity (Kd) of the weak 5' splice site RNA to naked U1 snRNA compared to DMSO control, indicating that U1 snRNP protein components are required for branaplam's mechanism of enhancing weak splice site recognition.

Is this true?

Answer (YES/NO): YES